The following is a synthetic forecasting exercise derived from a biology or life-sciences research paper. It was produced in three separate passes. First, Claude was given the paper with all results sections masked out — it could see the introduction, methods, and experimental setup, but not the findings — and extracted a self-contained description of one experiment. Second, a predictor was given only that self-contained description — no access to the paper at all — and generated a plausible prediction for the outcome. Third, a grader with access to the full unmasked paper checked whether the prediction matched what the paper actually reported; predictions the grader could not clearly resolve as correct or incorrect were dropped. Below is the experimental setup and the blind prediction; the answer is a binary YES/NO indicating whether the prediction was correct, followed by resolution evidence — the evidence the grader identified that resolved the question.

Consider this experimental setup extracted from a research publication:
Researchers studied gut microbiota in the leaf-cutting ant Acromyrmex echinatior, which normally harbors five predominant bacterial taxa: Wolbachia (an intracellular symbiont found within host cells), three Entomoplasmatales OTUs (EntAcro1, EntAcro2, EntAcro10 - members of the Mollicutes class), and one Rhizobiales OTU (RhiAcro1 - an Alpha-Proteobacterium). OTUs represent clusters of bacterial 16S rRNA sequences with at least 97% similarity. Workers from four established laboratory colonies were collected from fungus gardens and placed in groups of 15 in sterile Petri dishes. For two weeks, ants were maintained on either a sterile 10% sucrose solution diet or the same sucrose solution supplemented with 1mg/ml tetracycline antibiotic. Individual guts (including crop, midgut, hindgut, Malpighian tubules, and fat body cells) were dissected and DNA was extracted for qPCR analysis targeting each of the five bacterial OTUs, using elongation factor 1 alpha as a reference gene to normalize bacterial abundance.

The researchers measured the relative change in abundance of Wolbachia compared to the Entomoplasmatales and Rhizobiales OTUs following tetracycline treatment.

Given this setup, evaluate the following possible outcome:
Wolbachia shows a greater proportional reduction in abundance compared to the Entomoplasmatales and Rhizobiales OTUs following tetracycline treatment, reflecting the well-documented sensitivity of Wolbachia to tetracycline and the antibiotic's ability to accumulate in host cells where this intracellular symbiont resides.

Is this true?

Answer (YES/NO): NO